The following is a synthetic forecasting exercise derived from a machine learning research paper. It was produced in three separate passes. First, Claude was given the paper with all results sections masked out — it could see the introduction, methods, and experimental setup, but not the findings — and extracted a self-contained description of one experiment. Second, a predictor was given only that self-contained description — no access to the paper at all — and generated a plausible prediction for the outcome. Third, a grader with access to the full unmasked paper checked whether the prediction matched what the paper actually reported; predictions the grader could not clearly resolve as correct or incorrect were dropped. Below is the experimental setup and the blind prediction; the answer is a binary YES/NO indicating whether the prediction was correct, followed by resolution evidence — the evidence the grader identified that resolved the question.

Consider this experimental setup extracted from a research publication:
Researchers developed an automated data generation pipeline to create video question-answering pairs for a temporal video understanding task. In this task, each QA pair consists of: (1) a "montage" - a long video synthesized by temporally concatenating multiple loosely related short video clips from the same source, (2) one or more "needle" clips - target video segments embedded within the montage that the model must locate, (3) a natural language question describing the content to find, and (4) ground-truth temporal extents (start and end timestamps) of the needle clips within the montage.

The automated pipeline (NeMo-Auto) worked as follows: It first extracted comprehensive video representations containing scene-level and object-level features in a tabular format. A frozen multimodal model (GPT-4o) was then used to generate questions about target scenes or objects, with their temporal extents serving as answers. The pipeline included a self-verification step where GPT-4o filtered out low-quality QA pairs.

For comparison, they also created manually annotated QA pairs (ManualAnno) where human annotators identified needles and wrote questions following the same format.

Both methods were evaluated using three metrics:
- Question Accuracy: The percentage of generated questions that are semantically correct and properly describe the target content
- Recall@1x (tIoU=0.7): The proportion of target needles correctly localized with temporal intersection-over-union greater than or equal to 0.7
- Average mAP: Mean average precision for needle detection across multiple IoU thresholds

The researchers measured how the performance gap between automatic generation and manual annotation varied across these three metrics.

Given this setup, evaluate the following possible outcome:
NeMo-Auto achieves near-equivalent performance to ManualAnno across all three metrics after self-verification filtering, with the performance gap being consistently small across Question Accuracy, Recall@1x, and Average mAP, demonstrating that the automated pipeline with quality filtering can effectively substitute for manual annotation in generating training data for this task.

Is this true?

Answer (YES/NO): NO